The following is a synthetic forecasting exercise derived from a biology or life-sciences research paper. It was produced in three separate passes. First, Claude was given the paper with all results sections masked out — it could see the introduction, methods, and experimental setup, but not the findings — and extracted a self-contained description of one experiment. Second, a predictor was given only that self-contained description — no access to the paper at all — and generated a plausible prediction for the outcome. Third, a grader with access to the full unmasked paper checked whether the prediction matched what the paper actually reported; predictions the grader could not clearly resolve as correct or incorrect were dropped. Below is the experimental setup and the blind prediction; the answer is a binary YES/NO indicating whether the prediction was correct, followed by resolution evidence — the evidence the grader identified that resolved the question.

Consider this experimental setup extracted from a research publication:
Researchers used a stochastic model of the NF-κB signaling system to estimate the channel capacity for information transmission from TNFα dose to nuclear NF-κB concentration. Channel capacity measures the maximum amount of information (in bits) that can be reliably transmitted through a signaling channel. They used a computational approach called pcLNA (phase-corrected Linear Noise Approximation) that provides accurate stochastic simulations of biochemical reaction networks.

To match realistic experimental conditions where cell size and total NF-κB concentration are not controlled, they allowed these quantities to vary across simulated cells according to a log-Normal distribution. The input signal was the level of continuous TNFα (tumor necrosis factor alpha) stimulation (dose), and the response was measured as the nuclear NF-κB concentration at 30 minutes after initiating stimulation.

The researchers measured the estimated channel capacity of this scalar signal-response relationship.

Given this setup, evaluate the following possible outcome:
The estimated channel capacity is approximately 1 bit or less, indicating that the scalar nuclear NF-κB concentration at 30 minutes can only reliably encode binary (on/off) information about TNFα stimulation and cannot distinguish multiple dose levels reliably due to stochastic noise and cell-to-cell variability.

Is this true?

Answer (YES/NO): YES